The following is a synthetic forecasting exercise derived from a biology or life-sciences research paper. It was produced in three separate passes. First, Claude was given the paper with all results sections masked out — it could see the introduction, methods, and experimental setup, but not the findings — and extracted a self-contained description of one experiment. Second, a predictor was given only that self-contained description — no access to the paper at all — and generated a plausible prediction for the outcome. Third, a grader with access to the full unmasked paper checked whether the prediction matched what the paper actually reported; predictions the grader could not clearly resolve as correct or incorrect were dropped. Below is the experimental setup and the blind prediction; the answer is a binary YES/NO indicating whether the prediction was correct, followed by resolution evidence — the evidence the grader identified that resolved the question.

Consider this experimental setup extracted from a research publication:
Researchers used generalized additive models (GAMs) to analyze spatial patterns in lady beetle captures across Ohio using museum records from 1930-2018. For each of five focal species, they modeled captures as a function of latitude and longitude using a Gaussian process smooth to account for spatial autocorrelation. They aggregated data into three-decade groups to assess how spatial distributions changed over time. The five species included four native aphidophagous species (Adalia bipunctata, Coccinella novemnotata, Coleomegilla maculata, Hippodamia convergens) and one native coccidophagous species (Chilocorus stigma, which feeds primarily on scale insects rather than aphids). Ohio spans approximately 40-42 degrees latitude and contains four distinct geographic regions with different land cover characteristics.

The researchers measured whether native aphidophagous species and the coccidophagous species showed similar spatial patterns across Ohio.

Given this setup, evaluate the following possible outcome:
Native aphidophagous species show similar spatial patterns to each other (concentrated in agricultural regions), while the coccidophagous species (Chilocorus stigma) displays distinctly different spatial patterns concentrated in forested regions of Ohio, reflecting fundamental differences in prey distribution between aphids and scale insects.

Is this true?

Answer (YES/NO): NO